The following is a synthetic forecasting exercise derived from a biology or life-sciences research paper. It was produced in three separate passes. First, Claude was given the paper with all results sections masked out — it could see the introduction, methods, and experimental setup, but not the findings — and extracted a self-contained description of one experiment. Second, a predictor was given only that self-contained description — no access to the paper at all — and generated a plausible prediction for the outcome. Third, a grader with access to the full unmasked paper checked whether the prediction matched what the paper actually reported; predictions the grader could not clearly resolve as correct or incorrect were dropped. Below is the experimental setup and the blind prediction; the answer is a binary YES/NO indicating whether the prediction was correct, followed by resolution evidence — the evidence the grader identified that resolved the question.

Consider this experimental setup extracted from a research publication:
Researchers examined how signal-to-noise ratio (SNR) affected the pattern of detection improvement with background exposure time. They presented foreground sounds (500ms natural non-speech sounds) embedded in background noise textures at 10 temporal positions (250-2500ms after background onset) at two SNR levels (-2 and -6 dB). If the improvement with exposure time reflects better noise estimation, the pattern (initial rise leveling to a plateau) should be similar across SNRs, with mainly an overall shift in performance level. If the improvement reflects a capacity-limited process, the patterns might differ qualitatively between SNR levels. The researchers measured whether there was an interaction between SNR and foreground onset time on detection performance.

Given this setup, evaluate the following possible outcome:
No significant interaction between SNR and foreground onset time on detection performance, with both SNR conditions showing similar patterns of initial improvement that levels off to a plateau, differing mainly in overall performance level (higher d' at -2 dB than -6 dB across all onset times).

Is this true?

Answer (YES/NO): YES